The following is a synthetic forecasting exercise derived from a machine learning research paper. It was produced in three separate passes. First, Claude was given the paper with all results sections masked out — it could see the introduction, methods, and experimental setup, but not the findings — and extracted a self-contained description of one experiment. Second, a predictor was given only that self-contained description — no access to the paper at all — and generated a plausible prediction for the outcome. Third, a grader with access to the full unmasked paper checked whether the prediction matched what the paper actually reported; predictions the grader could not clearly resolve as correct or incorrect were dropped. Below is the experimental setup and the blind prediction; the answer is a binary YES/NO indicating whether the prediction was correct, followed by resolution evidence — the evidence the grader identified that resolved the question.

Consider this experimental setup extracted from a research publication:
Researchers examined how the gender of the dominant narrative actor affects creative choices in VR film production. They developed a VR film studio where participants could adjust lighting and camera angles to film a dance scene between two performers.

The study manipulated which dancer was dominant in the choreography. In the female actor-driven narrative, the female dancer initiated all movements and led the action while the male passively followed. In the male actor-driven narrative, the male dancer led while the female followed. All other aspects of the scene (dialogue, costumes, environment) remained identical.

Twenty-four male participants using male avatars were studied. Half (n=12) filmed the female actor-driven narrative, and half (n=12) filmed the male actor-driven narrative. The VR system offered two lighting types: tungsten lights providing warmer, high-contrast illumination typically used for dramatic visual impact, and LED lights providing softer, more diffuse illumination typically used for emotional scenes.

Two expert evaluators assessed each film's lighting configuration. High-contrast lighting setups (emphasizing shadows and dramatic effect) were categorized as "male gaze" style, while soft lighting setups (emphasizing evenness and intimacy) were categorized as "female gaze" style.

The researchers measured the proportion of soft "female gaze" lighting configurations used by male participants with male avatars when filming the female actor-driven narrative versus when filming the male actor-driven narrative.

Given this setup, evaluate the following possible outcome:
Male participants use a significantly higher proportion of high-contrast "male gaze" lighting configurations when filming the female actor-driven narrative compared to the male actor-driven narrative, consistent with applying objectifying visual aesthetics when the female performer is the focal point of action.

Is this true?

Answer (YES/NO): NO